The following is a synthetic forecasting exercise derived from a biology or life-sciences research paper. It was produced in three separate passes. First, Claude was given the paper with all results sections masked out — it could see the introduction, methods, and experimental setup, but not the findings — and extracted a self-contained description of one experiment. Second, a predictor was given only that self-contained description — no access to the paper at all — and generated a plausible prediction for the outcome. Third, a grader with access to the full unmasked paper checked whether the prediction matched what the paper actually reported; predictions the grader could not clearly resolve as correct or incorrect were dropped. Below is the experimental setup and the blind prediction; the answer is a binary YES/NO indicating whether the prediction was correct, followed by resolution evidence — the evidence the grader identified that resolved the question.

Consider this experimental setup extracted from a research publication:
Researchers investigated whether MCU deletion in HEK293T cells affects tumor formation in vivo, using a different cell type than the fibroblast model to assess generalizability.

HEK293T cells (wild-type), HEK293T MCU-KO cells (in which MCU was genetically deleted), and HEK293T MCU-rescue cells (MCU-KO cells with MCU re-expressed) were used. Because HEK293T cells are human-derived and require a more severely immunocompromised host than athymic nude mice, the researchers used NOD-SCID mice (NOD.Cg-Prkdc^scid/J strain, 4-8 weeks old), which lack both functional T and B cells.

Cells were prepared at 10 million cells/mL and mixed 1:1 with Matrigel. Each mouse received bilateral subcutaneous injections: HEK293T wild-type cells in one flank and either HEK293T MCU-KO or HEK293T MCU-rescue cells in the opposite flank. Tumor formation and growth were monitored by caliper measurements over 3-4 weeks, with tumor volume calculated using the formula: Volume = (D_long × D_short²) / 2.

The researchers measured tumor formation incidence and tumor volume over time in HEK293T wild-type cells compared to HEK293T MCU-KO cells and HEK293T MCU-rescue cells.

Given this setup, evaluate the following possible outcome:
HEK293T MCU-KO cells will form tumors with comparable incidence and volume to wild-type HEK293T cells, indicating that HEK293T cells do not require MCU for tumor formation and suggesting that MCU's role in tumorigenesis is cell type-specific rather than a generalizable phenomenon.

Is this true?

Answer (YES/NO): NO